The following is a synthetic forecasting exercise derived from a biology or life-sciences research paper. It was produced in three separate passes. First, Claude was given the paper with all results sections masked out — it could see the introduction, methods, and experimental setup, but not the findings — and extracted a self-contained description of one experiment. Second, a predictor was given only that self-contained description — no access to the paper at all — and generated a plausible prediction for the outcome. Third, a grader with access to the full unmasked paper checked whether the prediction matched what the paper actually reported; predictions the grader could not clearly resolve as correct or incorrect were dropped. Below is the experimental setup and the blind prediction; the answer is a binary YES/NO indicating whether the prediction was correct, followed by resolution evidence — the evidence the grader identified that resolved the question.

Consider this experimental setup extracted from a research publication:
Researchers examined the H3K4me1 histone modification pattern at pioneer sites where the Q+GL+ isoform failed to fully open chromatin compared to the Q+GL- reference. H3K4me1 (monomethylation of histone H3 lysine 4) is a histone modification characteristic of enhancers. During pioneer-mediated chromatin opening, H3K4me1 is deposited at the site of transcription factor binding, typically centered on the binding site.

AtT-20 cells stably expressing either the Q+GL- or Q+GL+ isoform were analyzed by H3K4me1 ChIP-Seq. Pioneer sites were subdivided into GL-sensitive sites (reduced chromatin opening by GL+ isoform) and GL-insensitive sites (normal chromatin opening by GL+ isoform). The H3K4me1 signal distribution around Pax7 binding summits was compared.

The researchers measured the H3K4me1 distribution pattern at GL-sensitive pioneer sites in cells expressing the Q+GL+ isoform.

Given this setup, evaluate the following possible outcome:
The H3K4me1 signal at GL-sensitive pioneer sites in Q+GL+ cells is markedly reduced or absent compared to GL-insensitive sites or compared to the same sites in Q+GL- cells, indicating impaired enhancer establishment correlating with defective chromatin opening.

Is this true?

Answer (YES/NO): NO